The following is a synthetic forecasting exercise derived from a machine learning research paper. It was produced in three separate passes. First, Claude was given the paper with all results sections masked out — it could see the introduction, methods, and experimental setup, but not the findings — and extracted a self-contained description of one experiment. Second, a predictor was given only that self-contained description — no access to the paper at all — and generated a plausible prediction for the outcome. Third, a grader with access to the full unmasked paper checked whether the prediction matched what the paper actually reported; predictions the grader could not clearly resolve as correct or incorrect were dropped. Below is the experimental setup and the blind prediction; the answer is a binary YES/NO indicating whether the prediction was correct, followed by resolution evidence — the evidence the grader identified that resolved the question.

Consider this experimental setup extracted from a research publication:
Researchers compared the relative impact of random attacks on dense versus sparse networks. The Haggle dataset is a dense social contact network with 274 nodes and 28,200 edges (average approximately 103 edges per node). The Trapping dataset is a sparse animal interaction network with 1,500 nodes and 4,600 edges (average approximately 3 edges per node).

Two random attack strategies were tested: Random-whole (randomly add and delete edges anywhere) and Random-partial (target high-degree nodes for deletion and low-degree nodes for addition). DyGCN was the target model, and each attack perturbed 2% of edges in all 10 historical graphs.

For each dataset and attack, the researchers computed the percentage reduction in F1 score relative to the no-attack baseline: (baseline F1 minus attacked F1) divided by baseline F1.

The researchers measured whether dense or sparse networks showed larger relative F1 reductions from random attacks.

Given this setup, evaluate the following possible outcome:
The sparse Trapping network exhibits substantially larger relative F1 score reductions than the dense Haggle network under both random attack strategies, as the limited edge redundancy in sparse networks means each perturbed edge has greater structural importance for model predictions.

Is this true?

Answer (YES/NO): YES